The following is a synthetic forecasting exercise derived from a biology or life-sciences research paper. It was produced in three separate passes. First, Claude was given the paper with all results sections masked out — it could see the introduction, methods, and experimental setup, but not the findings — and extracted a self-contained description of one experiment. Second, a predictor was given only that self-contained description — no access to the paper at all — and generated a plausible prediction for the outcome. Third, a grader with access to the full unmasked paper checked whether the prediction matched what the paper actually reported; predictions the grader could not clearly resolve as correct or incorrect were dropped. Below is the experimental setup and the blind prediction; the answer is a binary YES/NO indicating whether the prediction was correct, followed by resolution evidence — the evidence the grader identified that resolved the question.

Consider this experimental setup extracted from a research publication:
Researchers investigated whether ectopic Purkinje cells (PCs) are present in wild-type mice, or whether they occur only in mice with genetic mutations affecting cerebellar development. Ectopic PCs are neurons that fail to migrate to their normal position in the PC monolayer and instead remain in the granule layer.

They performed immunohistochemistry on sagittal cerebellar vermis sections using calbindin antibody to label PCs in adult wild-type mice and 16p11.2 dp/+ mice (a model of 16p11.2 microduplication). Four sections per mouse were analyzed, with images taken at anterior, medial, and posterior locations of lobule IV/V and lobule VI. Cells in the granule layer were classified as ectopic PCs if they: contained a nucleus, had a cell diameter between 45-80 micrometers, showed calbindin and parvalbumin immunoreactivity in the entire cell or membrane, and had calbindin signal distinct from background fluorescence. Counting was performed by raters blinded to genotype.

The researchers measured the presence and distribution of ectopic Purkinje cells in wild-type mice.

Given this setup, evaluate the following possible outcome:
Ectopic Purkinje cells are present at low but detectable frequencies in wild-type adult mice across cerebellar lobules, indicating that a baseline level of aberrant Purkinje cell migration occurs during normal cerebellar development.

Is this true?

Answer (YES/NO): YES